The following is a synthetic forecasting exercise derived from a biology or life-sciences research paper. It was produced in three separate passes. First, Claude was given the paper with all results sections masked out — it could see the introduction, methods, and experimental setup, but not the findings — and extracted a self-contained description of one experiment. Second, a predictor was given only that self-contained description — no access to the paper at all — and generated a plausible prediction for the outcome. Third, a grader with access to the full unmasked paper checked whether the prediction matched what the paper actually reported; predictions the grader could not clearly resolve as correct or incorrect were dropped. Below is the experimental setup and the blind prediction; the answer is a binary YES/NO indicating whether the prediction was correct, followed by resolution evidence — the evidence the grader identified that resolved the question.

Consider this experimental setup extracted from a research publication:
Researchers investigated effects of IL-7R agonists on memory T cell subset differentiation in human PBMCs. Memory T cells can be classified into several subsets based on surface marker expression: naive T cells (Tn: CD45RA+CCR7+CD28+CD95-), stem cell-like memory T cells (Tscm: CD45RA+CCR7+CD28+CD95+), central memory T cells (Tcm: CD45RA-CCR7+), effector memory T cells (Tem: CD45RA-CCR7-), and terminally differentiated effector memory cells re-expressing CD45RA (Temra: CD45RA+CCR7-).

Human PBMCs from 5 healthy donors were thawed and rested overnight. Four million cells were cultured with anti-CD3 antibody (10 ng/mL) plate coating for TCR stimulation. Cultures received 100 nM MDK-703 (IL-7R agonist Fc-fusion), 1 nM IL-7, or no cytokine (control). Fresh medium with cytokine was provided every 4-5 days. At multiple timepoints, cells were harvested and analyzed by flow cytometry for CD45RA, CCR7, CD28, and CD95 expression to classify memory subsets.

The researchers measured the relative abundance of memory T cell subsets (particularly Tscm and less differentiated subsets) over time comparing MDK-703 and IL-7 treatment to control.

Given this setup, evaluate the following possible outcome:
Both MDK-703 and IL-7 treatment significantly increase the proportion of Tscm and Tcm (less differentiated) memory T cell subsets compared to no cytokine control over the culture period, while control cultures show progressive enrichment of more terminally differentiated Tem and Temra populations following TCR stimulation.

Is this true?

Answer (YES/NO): NO